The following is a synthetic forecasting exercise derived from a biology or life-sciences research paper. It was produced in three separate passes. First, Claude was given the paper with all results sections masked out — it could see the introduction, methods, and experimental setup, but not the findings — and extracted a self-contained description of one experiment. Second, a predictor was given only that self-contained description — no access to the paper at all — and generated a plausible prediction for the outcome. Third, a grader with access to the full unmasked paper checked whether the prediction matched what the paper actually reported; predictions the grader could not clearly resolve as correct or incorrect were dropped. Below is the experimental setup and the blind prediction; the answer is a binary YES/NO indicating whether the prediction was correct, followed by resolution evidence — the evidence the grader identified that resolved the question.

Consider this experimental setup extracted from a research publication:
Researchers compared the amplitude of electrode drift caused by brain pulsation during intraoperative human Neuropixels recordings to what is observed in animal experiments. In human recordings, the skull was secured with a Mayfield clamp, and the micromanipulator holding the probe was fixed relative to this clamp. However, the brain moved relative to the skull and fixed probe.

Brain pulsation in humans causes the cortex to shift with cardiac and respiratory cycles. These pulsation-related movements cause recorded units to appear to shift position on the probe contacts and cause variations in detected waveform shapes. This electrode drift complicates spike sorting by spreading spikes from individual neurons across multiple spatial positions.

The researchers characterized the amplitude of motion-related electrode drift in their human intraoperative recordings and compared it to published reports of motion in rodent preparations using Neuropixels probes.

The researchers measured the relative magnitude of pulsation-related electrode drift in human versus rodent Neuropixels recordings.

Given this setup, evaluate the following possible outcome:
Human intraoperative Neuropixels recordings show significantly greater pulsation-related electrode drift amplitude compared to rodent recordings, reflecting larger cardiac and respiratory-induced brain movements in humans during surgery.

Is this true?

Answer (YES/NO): YES